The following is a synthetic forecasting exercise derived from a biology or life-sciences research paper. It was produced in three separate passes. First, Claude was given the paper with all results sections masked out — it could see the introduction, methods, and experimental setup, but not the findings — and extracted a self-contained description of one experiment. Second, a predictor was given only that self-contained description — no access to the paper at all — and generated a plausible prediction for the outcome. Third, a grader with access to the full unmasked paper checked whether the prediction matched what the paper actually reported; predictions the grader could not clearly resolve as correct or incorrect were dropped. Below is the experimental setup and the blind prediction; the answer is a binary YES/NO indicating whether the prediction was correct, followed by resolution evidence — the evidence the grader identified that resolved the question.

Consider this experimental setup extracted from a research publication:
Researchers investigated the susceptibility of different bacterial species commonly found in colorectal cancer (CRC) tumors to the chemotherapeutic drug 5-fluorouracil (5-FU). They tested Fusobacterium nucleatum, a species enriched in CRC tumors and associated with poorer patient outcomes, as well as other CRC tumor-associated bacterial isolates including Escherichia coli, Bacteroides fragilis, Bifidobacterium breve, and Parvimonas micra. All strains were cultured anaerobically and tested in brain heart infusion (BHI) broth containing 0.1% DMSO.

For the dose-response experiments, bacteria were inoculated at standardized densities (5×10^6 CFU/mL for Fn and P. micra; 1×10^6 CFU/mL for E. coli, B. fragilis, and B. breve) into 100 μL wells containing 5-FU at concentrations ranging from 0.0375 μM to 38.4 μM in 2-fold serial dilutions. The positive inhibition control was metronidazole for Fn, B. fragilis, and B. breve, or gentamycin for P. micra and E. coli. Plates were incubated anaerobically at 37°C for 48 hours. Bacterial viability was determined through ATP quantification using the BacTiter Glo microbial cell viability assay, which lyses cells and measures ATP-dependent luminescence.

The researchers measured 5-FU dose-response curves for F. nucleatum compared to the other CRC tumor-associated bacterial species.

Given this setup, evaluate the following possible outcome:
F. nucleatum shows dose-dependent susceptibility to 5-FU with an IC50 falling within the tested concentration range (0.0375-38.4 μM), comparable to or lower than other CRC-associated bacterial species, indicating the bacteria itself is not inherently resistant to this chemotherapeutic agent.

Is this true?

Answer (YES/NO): YES